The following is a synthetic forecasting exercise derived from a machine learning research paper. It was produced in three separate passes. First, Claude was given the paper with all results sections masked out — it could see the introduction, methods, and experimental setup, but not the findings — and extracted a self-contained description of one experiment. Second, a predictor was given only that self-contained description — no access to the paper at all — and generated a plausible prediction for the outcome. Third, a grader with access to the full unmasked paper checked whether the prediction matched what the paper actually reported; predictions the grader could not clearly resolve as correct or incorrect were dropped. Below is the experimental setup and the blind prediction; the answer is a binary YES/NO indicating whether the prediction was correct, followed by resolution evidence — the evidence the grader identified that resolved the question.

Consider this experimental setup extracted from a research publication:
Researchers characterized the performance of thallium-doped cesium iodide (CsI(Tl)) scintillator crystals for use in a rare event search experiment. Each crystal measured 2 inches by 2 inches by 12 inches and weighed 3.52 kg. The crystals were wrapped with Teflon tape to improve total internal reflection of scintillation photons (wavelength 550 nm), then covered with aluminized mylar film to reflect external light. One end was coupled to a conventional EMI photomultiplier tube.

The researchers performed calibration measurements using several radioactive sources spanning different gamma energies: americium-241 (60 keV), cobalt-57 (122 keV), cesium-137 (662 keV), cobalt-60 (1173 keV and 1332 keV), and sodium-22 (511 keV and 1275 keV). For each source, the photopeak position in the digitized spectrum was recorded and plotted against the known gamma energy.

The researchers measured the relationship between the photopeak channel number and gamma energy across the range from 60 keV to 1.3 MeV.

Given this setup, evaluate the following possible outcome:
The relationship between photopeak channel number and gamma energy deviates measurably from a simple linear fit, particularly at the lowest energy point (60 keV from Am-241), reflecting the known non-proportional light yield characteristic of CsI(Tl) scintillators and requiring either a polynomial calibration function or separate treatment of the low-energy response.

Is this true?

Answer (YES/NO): NO